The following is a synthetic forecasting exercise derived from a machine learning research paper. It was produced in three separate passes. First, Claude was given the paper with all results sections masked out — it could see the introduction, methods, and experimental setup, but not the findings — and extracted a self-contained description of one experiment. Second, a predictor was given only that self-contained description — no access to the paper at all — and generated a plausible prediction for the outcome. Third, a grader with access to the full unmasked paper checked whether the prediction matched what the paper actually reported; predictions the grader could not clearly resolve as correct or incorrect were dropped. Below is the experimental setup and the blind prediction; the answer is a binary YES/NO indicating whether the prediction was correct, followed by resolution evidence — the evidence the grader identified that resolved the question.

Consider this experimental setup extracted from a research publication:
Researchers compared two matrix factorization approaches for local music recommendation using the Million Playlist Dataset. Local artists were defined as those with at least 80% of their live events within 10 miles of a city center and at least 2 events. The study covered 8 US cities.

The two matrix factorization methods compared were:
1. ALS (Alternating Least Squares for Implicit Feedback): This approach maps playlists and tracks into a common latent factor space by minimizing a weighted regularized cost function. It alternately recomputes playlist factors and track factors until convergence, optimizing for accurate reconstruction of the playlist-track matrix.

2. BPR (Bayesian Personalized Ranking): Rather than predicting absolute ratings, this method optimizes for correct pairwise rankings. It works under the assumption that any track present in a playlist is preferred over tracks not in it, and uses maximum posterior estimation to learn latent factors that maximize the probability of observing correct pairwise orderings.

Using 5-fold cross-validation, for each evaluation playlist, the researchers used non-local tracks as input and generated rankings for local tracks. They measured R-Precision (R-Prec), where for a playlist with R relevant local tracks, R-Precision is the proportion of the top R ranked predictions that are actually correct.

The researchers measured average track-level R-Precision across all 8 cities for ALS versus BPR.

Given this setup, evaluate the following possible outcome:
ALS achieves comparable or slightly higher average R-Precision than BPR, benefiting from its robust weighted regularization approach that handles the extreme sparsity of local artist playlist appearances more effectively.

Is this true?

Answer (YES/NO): NO